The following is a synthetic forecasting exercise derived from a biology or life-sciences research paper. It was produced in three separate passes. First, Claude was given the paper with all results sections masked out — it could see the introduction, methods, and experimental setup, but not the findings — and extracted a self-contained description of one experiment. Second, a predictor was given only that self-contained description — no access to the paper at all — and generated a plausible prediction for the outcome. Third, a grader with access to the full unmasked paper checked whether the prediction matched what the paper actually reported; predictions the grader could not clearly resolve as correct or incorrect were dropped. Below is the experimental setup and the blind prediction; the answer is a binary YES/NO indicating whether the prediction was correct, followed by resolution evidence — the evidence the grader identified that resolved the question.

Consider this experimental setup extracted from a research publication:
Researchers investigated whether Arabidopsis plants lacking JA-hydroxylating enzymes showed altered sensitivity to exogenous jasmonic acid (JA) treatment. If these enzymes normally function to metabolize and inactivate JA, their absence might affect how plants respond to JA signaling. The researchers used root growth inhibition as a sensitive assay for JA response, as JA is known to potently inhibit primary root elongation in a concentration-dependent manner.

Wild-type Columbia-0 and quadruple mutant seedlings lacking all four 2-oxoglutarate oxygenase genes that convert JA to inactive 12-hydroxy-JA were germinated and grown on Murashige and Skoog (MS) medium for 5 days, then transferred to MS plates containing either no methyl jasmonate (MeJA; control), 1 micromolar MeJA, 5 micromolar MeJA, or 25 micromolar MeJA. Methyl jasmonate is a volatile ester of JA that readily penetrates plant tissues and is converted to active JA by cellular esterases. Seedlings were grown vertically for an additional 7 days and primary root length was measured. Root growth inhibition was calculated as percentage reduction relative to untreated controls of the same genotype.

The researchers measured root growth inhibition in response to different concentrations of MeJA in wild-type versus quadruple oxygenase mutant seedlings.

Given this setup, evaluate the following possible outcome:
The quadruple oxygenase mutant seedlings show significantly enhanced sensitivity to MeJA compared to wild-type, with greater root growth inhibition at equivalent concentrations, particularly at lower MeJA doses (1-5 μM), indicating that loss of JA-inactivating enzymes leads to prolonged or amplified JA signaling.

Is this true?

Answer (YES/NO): YES